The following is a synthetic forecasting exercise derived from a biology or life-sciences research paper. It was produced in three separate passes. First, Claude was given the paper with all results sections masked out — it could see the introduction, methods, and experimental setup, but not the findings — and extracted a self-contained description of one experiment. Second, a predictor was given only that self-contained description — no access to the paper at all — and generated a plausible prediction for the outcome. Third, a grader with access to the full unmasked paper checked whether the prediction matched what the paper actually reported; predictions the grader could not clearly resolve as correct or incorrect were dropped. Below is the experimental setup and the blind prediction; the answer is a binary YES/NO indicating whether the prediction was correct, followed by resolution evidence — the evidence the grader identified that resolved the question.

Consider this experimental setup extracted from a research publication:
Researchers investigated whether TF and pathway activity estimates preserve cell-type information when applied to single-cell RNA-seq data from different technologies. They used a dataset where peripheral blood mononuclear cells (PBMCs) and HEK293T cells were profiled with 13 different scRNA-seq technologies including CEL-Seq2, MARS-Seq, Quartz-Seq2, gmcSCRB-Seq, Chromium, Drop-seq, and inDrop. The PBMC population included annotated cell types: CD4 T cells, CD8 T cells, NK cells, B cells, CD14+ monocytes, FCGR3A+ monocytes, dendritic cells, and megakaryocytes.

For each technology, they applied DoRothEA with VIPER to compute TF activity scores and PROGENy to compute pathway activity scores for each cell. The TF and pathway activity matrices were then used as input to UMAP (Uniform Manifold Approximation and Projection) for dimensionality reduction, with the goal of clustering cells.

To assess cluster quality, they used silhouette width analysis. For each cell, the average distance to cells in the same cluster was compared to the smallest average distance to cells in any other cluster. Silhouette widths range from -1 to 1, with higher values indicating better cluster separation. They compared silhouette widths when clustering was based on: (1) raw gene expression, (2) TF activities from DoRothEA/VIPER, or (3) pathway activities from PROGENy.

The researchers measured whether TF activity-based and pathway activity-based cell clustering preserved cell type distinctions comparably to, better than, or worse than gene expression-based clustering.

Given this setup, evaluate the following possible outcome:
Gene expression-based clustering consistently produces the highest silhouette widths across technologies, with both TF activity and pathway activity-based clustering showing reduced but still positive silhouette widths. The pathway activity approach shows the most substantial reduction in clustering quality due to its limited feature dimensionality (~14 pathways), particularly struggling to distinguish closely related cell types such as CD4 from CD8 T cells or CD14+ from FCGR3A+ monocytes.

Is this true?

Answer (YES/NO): NO